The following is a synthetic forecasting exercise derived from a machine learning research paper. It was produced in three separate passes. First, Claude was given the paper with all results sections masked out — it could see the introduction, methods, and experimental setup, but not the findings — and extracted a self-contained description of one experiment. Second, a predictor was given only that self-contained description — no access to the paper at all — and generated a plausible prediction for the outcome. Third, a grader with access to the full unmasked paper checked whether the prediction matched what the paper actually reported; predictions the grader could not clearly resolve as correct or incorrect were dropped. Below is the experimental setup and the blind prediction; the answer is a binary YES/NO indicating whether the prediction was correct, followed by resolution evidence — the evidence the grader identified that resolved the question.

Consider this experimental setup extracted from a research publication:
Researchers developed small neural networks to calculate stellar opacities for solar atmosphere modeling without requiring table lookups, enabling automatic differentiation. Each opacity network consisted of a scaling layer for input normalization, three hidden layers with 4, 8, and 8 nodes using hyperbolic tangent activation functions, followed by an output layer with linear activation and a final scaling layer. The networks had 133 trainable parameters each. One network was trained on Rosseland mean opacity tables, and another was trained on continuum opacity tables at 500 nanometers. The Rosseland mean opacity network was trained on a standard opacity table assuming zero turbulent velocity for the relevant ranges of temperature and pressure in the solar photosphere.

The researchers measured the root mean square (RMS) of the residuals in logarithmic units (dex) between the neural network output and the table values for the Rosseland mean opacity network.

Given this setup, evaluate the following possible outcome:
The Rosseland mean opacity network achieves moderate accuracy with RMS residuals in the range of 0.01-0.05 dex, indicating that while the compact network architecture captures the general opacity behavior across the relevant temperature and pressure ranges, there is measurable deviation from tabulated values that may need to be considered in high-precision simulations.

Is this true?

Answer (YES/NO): YES